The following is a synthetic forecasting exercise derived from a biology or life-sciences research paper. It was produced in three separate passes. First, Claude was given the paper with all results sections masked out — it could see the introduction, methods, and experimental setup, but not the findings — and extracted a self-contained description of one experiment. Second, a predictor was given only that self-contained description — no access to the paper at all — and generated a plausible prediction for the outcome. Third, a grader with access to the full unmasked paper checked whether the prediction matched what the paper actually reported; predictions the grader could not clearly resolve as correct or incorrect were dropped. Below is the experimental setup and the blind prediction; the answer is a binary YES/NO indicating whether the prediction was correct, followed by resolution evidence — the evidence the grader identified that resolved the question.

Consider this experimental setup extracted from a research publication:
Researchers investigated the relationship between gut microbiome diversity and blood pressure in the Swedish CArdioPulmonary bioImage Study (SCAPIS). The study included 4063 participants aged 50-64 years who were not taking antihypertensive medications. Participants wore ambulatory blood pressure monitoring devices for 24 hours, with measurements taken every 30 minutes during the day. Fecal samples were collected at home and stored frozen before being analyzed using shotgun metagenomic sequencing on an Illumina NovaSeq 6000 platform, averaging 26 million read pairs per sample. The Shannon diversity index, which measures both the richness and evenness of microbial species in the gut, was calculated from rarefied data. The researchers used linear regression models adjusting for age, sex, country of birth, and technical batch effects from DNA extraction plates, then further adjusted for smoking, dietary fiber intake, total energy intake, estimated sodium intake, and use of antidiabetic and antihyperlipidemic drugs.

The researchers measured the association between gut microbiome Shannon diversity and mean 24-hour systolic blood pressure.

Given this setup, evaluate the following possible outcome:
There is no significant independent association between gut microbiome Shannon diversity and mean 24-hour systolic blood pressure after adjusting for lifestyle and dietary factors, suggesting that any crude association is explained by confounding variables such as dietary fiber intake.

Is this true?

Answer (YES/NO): NO